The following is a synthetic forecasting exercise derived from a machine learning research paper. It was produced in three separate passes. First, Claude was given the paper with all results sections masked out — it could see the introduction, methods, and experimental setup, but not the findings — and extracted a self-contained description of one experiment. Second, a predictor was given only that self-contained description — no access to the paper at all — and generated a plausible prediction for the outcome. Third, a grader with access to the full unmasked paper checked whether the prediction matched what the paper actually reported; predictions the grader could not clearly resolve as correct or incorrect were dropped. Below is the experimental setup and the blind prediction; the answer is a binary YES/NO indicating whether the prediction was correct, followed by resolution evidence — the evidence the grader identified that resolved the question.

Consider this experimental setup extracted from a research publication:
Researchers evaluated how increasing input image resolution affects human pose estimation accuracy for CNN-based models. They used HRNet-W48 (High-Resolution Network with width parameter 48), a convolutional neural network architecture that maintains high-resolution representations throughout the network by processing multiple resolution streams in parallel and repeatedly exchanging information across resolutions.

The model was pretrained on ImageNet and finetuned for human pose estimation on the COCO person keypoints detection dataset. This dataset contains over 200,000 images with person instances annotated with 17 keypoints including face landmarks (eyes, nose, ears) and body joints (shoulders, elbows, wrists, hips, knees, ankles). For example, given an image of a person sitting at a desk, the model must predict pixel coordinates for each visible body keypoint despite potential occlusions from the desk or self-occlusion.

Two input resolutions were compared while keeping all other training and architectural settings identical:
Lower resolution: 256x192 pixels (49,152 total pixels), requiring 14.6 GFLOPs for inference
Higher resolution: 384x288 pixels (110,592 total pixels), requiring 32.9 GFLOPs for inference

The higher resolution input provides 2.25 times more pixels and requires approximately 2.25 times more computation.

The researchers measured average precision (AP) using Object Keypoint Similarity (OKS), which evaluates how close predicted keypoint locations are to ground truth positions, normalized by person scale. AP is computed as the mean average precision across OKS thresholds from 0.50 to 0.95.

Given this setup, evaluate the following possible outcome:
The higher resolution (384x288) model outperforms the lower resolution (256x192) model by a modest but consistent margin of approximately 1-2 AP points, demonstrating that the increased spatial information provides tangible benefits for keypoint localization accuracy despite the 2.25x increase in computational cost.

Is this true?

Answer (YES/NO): YES